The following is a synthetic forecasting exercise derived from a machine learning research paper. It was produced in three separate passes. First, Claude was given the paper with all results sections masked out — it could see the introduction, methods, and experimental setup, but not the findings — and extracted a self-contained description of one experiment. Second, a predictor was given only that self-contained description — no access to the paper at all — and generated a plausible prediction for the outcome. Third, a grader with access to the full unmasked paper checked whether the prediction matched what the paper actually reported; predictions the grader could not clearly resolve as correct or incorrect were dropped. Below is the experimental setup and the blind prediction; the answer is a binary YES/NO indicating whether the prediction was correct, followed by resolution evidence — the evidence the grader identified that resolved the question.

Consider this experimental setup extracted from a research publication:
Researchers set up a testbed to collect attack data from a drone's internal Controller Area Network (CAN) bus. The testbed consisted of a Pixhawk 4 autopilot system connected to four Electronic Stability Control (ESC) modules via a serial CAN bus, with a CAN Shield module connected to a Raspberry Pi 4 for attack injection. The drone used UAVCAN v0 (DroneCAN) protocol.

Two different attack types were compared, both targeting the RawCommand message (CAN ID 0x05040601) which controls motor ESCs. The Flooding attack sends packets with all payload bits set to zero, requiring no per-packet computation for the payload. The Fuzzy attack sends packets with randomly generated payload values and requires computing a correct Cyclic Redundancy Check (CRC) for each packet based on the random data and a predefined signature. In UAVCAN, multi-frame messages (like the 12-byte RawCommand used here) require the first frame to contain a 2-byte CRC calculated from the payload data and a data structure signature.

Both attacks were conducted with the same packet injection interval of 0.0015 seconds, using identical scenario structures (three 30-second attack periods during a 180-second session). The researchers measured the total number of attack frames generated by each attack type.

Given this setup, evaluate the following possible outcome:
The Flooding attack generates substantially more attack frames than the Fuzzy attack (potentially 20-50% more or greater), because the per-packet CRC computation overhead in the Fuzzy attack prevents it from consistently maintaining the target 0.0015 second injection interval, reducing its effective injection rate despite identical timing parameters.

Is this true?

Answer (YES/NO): YES